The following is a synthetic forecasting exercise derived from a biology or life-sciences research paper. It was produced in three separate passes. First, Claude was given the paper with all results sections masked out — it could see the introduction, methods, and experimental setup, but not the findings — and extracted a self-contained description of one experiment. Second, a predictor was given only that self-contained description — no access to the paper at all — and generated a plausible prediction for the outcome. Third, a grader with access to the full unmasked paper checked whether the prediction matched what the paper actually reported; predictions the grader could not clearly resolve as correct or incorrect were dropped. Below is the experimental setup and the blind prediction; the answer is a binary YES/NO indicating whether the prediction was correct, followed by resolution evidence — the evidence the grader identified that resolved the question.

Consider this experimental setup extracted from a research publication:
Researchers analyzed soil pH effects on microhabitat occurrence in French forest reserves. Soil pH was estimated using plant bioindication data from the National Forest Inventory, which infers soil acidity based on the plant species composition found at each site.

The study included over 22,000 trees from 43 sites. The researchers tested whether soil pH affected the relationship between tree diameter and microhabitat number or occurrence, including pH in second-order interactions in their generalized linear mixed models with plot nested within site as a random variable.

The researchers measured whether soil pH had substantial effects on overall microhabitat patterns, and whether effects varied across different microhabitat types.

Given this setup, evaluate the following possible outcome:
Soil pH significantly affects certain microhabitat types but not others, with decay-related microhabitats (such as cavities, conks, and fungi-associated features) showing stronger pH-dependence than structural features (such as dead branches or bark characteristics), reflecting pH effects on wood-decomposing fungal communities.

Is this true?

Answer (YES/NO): NO